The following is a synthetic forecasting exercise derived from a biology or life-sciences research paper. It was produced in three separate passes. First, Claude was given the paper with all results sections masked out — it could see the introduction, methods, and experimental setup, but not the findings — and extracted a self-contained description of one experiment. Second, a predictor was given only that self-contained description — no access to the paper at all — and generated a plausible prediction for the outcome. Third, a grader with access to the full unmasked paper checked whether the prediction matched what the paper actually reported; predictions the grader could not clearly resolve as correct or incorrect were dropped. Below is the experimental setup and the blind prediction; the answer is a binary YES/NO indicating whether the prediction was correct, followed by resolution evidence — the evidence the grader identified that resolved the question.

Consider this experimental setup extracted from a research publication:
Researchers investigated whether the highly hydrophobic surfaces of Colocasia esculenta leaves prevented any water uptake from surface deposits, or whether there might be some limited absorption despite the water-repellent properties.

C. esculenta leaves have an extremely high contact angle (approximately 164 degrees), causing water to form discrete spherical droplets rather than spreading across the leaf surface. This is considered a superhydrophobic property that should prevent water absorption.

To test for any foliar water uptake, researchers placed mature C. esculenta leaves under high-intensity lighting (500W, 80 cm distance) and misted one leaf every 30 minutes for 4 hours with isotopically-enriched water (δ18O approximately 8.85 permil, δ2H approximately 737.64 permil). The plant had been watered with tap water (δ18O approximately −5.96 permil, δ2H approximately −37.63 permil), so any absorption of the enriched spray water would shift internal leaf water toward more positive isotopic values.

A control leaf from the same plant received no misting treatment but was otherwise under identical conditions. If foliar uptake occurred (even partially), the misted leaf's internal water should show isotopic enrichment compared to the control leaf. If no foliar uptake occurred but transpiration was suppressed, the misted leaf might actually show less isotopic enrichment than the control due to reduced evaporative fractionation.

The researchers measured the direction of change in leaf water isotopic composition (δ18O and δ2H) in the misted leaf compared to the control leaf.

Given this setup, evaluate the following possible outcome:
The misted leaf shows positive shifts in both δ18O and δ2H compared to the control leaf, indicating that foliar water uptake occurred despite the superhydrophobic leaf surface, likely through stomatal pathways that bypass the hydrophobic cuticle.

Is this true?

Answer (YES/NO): NO